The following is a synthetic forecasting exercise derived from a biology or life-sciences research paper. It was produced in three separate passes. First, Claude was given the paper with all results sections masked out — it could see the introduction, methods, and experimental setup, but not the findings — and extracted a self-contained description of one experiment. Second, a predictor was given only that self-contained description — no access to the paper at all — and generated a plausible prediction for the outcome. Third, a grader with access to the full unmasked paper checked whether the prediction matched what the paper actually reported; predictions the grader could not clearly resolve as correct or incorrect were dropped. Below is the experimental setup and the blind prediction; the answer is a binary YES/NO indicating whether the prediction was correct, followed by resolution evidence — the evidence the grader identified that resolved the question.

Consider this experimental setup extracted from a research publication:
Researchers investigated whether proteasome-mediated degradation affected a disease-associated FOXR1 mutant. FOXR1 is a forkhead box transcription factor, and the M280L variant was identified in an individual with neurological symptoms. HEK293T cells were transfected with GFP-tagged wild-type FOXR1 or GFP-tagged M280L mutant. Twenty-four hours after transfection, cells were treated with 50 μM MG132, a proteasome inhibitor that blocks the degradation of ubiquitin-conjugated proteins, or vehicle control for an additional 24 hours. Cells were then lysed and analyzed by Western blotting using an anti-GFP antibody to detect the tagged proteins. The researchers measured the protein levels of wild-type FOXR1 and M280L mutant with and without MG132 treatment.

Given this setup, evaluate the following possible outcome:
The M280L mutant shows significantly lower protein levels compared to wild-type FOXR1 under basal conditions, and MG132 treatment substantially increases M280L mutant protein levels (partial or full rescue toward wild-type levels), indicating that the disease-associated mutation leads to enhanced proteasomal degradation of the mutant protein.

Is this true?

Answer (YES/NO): YES